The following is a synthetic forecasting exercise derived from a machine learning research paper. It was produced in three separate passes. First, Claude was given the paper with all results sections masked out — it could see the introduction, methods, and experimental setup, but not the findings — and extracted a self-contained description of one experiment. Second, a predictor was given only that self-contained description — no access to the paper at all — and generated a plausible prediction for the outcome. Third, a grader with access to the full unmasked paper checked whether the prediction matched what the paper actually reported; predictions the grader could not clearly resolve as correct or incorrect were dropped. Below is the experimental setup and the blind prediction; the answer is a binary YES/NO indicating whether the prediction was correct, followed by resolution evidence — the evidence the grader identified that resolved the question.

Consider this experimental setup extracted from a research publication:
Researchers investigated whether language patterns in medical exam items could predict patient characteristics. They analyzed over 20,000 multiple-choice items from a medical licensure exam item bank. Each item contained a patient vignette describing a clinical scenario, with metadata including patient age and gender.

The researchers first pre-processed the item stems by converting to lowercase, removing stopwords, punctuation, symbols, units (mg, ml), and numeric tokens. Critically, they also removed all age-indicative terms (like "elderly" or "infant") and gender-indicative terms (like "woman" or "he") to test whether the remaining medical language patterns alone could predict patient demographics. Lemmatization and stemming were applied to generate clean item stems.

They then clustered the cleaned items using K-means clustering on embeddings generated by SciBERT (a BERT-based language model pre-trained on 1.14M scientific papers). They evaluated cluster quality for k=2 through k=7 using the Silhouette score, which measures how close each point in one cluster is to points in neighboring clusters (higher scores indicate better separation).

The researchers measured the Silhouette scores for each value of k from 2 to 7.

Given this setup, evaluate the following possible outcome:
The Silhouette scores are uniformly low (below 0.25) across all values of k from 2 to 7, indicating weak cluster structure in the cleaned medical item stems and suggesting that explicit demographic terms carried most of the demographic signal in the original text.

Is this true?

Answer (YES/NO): NO